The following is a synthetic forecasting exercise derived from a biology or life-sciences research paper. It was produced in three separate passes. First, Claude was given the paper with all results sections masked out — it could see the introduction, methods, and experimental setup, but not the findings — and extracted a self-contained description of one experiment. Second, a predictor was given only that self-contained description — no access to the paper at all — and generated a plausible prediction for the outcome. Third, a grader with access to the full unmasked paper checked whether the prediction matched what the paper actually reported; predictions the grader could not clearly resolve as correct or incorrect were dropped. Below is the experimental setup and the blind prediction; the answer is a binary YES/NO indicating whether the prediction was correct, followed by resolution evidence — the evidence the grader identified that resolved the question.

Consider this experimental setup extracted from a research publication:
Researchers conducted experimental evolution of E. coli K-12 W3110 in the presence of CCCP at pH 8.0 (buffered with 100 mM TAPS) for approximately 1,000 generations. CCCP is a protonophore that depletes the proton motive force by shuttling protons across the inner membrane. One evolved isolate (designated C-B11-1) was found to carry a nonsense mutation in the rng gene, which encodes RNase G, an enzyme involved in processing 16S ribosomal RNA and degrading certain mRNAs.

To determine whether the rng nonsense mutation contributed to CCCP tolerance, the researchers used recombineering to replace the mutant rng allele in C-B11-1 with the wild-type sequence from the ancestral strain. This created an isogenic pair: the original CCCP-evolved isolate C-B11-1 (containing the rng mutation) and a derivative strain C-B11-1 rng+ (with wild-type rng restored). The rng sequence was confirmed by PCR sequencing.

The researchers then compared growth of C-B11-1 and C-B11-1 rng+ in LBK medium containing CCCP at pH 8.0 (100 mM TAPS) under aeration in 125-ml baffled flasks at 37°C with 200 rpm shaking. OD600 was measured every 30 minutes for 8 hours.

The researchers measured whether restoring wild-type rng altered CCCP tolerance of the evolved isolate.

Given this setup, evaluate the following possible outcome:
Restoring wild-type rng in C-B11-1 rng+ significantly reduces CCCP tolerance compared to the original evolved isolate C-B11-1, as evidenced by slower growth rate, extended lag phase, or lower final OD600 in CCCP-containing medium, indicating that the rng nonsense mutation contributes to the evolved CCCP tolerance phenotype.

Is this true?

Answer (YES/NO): NO